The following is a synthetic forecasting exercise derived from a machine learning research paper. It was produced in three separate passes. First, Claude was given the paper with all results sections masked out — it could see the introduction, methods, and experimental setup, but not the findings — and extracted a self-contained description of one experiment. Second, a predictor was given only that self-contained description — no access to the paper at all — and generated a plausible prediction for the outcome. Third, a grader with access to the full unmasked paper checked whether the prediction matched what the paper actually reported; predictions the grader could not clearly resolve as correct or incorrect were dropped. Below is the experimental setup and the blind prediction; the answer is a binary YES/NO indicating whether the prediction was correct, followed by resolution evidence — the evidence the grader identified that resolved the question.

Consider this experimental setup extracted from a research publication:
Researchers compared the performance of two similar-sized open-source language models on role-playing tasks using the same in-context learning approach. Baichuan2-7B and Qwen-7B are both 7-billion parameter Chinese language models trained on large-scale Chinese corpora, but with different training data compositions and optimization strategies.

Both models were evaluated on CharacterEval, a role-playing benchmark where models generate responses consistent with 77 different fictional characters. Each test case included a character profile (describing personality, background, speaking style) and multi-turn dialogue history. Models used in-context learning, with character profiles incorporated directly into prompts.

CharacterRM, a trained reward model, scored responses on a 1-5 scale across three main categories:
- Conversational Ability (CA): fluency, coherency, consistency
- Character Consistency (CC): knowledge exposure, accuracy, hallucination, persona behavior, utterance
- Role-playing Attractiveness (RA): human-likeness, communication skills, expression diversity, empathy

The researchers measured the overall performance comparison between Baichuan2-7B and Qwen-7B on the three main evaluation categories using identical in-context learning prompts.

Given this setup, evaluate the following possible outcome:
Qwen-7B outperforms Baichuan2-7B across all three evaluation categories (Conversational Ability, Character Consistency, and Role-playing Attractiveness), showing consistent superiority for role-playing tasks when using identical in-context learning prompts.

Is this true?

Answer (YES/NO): NO